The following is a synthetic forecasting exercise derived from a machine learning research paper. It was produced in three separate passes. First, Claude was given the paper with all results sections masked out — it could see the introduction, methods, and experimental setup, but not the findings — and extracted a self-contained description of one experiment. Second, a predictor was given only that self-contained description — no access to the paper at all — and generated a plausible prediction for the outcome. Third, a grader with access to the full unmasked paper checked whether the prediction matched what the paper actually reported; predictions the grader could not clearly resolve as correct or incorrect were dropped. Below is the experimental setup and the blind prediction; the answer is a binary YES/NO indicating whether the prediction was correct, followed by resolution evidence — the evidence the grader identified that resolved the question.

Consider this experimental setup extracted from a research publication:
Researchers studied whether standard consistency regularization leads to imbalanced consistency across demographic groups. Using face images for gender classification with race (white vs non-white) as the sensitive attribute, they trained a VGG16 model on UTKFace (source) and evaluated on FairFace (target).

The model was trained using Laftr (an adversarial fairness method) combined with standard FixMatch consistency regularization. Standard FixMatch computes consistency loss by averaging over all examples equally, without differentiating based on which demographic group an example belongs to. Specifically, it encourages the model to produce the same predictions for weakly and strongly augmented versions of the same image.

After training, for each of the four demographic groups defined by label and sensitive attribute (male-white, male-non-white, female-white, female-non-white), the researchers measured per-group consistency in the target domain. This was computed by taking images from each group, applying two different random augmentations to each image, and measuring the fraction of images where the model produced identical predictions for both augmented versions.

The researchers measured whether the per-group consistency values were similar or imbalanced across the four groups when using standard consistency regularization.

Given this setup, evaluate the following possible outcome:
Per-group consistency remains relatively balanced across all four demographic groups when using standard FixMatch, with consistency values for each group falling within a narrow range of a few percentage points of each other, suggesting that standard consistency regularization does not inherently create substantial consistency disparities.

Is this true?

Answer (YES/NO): NO